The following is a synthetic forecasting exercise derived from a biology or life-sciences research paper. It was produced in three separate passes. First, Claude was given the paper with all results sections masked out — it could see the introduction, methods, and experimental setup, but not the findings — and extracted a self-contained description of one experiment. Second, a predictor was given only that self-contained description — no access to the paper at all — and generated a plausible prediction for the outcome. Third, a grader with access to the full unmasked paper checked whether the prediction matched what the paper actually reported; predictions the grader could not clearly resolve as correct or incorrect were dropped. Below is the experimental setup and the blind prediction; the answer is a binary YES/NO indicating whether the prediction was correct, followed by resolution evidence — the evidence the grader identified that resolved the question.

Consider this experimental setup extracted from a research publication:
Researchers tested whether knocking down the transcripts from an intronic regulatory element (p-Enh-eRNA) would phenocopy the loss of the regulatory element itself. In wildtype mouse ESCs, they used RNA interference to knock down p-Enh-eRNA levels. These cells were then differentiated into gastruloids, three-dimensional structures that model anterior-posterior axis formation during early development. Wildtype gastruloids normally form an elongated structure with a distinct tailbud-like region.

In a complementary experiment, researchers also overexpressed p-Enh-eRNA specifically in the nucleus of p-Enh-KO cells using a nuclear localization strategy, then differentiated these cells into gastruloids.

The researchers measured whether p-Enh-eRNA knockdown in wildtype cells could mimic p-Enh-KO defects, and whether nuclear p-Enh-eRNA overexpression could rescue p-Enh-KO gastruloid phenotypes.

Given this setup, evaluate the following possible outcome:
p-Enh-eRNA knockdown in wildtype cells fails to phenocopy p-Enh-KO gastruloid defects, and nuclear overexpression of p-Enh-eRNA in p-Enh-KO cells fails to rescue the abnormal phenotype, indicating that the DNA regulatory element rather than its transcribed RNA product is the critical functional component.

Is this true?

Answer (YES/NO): NO